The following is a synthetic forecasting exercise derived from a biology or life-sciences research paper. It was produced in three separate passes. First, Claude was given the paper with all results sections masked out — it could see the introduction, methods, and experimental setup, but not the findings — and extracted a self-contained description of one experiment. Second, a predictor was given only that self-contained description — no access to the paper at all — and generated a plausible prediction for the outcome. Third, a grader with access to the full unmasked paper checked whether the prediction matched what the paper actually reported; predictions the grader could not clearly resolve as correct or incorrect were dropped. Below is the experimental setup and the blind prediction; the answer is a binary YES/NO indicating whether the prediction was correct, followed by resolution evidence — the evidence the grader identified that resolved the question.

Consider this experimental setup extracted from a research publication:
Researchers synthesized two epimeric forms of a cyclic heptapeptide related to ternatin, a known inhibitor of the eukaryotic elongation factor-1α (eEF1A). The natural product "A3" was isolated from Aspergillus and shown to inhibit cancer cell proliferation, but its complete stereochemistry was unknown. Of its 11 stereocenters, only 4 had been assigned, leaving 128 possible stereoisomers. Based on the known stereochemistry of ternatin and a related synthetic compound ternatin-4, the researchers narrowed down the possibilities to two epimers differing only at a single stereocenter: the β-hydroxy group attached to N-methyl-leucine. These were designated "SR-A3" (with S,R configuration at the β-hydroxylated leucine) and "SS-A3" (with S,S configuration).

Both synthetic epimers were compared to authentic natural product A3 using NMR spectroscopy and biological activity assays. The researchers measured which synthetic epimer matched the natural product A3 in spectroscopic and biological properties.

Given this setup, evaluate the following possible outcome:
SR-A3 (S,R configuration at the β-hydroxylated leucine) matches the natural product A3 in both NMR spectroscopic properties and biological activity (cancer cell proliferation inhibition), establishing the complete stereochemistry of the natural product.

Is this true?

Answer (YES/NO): YES